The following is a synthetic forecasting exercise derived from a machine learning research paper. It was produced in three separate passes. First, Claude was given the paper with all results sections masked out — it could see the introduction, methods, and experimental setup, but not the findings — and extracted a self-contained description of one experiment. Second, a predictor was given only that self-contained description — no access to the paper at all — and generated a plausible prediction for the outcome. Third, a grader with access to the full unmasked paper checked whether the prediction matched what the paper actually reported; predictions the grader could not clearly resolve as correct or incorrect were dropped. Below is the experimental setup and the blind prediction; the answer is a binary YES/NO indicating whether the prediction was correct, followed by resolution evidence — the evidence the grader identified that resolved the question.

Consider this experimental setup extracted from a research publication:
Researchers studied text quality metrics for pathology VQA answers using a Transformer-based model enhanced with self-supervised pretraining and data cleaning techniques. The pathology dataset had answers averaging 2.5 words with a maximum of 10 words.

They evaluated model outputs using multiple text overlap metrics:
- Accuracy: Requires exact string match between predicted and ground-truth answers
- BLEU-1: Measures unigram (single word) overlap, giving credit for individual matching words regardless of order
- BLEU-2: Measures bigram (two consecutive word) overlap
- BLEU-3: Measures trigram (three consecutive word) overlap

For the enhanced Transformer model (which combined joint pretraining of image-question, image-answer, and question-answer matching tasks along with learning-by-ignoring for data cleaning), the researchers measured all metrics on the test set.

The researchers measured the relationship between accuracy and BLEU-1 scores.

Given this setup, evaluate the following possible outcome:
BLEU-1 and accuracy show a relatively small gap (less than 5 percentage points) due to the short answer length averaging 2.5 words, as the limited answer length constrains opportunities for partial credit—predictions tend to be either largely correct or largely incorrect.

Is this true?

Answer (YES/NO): YES